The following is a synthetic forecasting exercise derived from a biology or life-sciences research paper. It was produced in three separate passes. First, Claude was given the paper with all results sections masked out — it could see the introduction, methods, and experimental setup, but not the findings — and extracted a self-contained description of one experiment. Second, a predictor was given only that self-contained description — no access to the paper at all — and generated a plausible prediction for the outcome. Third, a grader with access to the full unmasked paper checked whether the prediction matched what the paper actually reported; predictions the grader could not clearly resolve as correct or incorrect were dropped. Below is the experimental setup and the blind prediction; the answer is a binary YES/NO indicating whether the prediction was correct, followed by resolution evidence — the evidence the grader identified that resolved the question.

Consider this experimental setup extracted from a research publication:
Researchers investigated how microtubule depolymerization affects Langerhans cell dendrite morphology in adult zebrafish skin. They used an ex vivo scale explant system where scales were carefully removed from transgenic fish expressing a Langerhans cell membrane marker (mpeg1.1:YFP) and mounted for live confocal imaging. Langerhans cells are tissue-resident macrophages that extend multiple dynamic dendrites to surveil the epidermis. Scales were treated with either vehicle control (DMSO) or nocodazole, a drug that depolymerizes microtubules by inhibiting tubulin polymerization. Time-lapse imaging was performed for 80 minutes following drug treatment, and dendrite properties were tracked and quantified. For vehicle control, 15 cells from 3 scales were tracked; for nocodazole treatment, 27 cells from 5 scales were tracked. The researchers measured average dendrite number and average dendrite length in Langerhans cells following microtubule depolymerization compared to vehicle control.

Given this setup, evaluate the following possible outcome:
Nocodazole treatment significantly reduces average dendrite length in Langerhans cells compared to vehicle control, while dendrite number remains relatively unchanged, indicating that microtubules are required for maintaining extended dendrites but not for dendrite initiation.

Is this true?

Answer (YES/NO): NO